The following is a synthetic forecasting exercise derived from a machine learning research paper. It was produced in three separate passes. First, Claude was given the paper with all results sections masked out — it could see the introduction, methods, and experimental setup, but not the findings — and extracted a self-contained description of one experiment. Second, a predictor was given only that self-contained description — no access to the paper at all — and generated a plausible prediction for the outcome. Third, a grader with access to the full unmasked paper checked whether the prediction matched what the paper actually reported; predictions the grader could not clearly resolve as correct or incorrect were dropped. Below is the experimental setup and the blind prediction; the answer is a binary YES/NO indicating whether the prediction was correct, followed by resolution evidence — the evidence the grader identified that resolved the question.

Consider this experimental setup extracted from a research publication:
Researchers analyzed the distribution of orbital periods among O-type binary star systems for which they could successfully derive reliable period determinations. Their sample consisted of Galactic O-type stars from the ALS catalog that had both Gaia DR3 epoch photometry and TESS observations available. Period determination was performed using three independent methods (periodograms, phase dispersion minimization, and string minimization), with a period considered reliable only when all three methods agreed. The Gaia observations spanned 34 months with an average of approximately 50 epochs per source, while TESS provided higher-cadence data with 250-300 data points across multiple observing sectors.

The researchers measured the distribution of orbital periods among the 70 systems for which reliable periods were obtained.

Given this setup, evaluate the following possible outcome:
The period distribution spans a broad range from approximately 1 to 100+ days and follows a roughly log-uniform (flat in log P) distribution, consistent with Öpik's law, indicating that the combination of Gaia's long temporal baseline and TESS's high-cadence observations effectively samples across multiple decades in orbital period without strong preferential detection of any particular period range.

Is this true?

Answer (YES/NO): NO